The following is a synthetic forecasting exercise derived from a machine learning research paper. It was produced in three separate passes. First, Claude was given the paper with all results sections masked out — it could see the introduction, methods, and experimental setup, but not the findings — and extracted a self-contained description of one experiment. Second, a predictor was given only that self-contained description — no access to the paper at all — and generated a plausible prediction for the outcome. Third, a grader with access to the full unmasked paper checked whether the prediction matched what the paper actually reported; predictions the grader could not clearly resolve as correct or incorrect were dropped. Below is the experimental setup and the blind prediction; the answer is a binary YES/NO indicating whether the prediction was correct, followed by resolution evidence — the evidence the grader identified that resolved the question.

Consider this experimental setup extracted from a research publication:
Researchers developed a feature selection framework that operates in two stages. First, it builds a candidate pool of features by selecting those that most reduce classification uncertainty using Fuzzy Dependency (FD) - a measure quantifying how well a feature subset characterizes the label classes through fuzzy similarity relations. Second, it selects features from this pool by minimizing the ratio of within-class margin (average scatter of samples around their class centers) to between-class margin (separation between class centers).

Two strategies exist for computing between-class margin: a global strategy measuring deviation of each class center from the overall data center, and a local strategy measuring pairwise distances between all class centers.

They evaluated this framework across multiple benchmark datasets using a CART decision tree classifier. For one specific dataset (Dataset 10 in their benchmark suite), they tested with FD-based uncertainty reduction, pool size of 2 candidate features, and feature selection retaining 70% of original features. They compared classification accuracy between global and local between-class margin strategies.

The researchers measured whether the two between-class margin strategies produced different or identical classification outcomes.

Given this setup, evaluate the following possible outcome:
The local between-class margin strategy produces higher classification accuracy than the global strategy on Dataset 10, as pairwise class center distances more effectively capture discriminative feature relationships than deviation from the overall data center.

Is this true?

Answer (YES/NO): NO